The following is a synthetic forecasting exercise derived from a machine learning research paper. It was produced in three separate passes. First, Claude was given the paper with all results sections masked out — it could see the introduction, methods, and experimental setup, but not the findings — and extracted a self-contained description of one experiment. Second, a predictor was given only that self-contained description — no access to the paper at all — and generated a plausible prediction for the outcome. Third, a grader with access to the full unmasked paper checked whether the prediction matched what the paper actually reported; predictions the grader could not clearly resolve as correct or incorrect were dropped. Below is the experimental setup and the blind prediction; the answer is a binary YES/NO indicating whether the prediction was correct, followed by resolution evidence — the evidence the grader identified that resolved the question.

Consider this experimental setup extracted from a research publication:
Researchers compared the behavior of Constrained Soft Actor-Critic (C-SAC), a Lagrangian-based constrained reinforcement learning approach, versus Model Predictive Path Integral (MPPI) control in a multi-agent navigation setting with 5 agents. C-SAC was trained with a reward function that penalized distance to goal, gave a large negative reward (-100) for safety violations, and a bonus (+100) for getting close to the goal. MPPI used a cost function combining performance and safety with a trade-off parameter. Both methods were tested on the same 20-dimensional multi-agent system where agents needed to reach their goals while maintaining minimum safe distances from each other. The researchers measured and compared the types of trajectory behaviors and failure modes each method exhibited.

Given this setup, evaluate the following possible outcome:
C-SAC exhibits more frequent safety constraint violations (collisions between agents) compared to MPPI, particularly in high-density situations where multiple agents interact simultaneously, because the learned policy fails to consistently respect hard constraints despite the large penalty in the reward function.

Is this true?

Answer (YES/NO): YES